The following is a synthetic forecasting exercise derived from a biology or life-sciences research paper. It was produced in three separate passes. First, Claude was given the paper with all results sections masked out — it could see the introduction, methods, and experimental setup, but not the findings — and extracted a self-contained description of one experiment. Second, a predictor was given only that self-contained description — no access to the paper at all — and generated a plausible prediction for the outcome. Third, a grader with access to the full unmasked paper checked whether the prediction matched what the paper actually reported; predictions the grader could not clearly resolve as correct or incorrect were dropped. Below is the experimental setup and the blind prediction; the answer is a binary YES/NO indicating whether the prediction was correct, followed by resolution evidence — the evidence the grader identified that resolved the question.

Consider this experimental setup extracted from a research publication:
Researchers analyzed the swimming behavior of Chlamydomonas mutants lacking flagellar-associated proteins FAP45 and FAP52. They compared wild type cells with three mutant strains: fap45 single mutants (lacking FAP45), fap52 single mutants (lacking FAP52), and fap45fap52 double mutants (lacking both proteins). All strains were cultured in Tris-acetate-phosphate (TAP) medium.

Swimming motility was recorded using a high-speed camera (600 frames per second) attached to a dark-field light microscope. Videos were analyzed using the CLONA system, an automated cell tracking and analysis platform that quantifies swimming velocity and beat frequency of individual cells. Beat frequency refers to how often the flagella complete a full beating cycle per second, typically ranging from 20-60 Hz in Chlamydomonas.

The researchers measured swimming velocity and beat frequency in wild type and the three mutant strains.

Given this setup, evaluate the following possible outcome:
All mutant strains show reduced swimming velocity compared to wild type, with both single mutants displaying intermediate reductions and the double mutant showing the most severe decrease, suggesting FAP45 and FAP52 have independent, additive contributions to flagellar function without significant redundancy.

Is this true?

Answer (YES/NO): NO